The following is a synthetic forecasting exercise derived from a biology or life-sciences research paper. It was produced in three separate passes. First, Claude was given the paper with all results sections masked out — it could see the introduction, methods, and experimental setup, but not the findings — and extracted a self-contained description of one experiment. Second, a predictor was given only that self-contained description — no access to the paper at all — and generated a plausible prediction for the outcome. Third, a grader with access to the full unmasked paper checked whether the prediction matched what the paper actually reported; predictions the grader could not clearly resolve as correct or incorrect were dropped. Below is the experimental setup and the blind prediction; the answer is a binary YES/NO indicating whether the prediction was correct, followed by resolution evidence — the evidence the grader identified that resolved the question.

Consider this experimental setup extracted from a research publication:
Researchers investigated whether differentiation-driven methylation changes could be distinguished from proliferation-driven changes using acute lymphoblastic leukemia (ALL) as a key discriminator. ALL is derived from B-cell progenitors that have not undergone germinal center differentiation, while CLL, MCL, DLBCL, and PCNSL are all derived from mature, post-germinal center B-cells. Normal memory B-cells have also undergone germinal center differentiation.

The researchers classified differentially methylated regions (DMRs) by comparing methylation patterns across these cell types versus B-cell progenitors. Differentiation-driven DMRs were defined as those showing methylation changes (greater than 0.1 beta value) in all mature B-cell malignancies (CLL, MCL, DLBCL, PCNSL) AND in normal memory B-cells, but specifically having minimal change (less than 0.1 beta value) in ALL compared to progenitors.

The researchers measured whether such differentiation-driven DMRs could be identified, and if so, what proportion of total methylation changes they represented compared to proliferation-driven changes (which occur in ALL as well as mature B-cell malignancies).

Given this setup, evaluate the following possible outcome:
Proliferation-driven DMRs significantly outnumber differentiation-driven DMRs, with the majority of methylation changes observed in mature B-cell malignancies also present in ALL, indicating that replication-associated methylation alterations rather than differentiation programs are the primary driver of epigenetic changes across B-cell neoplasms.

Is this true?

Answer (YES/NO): YES